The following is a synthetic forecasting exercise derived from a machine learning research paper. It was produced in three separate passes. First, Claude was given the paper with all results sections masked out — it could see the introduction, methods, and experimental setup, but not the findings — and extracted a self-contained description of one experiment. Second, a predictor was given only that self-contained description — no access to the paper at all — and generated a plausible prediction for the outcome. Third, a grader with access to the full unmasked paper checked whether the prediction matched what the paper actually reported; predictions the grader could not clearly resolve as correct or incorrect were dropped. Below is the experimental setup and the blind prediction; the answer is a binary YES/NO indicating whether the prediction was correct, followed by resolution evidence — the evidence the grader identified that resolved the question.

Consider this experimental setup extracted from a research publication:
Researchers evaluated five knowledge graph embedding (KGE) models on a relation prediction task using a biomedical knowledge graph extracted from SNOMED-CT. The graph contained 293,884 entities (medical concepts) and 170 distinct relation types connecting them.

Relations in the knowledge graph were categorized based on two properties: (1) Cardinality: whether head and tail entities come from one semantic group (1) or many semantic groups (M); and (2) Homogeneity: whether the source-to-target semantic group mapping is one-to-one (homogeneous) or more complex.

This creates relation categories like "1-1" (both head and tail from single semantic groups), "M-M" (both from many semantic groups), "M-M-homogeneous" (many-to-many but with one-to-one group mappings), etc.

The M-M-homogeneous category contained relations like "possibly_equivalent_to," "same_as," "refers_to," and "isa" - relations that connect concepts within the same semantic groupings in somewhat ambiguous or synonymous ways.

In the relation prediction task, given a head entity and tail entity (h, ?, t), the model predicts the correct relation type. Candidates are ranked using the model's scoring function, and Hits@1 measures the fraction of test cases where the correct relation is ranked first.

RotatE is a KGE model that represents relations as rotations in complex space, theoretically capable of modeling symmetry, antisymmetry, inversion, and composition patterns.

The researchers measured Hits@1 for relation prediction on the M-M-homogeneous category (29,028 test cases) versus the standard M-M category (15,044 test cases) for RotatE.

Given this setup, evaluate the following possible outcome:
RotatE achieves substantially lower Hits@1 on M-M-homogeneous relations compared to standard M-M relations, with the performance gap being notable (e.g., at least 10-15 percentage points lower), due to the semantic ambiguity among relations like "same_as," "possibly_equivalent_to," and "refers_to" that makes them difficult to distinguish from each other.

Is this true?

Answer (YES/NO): YES